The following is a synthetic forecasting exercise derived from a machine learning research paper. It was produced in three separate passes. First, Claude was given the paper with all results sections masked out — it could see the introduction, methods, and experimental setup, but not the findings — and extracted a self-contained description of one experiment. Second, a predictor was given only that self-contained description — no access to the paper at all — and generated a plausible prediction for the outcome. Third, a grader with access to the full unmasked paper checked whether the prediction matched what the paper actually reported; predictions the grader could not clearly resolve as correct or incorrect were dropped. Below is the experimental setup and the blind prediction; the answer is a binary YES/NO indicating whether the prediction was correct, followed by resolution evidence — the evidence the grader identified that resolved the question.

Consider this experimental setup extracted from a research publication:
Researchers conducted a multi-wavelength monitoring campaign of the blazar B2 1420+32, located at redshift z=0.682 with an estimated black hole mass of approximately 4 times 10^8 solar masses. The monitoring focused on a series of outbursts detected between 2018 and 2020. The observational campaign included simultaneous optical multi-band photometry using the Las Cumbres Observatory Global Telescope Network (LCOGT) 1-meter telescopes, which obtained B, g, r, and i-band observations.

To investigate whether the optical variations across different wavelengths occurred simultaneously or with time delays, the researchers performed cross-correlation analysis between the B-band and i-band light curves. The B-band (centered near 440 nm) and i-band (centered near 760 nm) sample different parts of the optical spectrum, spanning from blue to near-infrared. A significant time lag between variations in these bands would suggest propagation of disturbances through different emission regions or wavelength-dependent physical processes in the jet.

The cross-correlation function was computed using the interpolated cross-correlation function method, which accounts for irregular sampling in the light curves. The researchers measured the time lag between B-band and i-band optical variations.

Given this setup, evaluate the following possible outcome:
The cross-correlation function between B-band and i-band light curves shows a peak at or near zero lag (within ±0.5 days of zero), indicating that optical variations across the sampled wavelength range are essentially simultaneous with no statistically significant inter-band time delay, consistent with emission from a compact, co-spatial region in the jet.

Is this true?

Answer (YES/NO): YES